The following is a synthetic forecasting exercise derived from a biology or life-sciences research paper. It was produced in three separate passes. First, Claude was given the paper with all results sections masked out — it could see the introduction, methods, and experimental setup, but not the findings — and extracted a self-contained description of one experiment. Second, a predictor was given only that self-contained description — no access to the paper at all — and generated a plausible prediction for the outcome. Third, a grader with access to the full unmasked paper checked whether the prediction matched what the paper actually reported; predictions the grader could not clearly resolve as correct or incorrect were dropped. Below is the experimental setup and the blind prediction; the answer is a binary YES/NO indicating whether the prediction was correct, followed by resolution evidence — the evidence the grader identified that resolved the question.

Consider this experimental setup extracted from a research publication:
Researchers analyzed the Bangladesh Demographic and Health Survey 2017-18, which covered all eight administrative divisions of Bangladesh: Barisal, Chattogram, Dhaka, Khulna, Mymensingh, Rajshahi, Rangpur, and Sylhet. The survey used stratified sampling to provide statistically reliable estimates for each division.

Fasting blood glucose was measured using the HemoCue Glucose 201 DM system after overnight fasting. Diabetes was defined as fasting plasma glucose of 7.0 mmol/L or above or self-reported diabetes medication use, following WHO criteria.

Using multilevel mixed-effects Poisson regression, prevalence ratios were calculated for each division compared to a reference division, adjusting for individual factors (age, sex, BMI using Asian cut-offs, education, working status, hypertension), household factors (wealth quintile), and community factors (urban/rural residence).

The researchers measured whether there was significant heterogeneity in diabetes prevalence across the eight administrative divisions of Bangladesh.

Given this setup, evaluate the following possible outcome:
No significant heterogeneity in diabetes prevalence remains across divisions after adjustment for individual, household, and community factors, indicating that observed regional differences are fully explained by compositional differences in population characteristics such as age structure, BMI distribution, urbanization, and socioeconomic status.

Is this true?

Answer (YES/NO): NO